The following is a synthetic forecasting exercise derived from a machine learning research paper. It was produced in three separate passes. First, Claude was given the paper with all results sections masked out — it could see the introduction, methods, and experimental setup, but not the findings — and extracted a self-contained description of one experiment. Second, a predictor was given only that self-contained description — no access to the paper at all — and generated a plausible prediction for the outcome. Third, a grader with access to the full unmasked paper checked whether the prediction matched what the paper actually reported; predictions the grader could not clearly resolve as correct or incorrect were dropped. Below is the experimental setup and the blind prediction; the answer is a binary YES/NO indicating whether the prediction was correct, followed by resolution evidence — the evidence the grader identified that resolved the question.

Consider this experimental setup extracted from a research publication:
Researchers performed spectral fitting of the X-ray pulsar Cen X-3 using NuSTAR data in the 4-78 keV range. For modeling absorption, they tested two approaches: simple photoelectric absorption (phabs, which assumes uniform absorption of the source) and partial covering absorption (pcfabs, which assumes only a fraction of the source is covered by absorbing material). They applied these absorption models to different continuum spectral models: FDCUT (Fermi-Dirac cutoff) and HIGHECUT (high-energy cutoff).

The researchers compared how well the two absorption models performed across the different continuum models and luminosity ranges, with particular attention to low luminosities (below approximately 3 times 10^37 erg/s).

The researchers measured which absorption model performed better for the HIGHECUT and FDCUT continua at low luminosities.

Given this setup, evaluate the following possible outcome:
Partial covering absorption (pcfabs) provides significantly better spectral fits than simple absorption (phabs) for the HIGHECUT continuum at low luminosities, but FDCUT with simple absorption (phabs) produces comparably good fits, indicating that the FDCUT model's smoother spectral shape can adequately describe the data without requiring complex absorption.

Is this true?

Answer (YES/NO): NO